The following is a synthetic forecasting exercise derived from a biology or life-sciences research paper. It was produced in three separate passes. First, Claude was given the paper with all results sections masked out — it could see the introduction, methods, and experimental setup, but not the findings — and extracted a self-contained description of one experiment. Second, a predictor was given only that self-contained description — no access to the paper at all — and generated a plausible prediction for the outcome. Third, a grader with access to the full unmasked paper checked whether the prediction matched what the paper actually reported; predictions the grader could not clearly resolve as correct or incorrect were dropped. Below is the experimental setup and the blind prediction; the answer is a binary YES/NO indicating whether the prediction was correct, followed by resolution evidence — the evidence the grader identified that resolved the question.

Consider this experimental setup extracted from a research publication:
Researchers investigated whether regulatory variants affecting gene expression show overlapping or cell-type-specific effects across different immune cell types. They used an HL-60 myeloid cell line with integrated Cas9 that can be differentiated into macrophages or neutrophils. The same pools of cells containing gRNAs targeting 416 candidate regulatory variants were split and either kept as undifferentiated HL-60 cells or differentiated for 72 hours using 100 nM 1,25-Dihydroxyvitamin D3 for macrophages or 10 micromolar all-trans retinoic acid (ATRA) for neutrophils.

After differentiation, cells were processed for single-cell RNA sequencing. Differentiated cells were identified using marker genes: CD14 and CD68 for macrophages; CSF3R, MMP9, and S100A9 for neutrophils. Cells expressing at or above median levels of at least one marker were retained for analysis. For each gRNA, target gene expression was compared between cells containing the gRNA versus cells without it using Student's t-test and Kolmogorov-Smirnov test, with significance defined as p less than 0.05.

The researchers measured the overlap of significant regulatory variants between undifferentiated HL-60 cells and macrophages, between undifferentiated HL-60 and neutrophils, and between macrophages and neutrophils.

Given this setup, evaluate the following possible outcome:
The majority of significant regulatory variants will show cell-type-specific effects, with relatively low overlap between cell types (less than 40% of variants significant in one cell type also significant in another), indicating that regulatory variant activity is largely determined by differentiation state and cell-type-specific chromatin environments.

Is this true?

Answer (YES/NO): NO